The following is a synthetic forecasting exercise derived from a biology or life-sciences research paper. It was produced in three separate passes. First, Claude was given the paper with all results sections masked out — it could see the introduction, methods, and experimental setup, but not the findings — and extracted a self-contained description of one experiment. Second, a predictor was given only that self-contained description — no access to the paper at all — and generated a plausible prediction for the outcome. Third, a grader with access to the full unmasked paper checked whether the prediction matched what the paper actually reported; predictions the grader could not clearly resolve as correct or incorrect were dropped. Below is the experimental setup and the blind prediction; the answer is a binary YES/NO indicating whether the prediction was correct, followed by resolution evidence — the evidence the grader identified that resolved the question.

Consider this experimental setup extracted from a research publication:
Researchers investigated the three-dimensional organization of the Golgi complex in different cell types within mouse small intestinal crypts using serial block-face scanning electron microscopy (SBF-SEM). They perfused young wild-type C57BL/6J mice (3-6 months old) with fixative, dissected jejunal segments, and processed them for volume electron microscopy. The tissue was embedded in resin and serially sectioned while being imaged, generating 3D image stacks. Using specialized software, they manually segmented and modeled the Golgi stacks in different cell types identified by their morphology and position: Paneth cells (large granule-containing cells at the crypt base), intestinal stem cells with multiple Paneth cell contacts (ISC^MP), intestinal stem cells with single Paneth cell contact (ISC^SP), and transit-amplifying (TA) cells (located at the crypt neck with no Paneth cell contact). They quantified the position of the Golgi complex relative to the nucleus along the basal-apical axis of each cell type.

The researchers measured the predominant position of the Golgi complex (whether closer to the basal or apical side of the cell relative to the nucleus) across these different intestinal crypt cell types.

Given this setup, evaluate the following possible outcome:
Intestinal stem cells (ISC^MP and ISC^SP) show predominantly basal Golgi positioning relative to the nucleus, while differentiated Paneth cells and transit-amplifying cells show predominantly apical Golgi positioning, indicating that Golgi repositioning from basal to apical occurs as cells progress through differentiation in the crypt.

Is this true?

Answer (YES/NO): NO